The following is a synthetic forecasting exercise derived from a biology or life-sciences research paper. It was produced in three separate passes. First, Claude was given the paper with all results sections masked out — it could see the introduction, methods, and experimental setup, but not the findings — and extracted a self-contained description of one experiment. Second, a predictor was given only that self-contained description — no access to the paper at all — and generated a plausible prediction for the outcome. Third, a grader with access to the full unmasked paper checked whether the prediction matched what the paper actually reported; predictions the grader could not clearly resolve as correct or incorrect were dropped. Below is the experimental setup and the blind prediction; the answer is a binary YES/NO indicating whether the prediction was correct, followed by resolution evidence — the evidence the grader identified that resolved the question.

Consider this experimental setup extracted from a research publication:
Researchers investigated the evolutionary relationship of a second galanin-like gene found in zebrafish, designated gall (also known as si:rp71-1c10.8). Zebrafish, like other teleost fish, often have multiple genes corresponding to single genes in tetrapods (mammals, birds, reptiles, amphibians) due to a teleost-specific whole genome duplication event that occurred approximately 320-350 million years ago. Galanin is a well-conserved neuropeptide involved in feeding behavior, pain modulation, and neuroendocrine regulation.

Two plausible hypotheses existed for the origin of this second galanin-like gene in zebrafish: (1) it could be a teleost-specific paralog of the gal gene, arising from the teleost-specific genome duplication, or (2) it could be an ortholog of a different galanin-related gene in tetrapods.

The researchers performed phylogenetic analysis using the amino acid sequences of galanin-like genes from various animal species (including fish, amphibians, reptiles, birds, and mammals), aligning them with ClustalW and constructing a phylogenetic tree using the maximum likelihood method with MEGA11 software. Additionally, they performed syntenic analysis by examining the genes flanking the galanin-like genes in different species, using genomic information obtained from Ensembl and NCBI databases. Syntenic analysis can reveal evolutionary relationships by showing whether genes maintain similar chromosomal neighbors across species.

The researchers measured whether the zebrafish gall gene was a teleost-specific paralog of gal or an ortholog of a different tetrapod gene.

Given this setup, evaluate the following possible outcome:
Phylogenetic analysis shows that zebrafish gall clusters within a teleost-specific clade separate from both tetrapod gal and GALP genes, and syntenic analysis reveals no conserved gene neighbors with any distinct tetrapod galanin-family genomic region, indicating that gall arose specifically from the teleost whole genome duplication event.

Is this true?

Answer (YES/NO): NO